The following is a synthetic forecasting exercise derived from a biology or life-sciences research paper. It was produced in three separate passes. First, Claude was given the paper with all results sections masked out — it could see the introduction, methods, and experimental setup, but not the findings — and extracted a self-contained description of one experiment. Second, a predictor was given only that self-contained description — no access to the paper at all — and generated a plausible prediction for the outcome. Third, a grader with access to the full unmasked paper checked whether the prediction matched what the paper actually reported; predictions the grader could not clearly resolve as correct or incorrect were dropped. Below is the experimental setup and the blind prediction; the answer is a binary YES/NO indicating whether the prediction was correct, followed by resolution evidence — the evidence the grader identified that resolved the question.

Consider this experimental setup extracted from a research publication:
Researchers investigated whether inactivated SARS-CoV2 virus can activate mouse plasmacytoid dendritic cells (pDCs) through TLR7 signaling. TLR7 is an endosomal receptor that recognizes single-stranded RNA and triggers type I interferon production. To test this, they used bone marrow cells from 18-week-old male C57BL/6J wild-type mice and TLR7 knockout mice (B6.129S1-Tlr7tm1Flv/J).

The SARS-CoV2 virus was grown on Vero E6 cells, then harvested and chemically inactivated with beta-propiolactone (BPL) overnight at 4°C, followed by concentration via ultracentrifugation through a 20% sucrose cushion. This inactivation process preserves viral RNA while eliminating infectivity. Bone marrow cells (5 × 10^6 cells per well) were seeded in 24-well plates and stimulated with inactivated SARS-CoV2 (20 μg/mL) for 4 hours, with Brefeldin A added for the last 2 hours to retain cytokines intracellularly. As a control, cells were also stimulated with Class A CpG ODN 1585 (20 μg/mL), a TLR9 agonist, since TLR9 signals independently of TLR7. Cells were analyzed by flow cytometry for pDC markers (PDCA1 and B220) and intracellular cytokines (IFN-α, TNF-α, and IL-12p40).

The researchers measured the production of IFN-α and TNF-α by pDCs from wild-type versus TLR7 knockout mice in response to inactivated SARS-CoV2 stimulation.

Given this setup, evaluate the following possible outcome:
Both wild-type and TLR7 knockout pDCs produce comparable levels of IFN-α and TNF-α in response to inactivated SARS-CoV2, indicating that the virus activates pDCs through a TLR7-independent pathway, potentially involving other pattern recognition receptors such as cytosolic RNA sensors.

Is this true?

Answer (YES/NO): NO